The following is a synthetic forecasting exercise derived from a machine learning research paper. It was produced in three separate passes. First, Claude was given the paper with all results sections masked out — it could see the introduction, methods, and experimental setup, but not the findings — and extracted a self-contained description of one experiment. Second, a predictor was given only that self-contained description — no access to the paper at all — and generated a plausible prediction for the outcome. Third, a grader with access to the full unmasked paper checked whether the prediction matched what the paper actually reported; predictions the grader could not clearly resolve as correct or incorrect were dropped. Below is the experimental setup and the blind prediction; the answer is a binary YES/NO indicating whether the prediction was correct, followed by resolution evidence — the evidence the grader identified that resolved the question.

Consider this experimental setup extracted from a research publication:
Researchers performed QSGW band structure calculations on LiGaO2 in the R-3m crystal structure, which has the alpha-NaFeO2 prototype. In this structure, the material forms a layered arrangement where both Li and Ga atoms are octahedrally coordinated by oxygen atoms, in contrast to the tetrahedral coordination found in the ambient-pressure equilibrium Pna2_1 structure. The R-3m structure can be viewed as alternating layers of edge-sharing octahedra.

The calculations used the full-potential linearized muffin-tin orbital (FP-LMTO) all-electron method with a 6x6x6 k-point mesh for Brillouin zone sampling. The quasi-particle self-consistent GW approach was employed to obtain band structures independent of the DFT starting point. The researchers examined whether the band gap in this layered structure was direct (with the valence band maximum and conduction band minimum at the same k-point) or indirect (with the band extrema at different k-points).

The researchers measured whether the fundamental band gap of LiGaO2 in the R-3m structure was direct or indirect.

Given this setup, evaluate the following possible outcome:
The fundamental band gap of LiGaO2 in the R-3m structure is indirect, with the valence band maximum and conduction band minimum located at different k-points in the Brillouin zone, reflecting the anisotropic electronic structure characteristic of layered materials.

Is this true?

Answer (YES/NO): YES